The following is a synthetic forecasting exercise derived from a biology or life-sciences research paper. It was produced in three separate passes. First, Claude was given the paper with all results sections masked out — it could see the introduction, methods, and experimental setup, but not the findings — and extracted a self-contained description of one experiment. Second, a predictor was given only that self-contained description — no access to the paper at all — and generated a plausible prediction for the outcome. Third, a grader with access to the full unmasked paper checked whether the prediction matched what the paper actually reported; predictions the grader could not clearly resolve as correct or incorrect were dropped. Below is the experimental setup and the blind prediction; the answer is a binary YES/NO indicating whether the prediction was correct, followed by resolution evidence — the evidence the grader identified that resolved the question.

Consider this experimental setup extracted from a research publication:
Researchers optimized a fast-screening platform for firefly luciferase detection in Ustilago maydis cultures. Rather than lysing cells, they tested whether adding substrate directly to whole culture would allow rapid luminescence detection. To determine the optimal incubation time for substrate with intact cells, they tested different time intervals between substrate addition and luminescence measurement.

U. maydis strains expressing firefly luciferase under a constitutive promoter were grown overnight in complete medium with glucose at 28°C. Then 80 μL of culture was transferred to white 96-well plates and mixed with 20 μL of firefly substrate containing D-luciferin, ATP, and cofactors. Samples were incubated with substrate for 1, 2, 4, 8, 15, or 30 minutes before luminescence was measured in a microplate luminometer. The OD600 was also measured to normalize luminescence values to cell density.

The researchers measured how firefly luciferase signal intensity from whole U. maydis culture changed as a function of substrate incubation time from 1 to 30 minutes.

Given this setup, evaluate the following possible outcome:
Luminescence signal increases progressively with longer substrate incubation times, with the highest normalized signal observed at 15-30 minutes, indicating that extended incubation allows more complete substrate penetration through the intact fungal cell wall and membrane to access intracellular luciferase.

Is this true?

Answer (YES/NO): NO